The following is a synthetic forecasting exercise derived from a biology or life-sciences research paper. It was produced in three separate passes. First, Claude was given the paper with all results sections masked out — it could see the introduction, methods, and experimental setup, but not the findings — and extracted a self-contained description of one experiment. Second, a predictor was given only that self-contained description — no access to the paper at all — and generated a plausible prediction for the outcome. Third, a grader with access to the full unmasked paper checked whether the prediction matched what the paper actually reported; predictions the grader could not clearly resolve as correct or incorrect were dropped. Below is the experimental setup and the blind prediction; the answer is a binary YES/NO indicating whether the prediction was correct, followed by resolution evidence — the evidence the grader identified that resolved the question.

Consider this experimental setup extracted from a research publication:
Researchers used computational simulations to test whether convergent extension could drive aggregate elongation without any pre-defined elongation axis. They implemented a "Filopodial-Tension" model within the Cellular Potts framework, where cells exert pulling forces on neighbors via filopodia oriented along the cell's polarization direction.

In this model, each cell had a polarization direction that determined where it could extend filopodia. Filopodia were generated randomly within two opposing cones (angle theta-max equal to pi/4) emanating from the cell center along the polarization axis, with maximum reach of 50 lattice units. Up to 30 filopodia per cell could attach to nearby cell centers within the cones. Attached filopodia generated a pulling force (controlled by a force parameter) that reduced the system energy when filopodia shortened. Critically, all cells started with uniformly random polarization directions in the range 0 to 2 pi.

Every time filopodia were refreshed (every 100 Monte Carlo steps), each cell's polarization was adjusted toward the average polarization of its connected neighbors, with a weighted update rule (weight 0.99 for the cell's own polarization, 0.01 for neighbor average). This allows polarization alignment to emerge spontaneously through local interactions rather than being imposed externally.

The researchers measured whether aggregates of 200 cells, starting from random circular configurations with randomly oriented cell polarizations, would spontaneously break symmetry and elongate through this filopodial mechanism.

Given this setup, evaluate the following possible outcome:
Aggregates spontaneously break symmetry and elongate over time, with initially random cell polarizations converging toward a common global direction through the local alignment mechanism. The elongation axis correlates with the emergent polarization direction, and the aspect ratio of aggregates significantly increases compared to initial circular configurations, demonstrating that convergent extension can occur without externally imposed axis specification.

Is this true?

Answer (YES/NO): YES